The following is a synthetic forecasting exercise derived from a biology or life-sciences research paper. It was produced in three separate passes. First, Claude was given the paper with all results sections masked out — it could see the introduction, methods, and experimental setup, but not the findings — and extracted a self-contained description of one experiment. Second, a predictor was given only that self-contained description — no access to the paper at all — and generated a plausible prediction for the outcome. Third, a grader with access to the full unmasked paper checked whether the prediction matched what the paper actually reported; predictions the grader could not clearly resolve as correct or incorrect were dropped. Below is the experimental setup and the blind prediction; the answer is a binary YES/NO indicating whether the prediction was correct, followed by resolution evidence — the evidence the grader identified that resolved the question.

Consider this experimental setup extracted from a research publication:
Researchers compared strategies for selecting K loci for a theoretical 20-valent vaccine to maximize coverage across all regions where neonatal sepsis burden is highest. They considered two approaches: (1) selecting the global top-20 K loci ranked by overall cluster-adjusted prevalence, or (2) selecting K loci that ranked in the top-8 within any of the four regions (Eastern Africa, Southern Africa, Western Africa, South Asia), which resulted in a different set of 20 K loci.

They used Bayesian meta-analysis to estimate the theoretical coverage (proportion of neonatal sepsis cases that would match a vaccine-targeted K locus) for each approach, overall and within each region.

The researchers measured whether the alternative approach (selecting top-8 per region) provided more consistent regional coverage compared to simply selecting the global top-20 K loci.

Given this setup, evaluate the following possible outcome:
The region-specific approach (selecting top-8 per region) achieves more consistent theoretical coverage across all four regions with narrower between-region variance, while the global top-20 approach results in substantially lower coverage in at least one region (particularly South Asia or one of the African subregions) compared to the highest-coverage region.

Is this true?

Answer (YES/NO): YES